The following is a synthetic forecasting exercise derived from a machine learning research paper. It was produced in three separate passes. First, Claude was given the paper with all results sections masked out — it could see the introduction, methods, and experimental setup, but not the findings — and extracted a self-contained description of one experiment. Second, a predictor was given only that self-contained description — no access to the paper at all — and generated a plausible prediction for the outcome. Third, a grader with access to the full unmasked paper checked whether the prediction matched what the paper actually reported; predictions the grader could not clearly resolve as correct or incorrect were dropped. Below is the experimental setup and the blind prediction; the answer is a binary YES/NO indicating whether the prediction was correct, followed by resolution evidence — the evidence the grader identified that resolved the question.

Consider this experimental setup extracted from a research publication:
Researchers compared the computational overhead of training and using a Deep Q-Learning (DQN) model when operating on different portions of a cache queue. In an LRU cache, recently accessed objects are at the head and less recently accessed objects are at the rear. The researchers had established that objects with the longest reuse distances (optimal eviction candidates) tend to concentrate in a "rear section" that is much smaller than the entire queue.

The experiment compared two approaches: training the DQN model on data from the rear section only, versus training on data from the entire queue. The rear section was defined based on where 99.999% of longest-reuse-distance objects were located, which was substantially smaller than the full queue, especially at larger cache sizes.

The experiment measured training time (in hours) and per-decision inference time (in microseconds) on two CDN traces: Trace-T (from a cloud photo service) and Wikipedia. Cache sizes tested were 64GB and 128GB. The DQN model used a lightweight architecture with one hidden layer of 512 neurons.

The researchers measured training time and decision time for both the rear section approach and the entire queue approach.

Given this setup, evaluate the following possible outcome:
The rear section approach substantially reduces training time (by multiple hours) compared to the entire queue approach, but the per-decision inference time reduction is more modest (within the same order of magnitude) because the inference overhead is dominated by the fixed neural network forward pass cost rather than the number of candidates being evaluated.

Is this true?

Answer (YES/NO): YES